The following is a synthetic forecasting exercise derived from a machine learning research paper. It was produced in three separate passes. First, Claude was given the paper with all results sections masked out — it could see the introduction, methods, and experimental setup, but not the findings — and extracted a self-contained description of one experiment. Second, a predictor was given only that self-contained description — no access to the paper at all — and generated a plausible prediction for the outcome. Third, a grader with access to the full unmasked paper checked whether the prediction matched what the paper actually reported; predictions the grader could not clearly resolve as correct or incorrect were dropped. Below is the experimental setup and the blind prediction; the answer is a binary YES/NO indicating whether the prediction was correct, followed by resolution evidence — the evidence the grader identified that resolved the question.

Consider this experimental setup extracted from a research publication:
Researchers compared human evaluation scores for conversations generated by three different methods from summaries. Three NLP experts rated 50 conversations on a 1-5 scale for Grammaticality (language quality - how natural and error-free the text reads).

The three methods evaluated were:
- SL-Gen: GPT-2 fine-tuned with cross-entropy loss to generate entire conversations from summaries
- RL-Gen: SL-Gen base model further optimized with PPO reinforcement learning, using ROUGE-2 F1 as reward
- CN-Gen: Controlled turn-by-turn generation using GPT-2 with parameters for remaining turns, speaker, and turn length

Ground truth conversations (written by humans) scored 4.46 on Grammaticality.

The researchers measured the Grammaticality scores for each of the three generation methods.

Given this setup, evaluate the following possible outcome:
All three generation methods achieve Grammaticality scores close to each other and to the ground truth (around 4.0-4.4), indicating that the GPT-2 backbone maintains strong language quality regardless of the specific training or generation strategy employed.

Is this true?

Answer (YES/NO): NO